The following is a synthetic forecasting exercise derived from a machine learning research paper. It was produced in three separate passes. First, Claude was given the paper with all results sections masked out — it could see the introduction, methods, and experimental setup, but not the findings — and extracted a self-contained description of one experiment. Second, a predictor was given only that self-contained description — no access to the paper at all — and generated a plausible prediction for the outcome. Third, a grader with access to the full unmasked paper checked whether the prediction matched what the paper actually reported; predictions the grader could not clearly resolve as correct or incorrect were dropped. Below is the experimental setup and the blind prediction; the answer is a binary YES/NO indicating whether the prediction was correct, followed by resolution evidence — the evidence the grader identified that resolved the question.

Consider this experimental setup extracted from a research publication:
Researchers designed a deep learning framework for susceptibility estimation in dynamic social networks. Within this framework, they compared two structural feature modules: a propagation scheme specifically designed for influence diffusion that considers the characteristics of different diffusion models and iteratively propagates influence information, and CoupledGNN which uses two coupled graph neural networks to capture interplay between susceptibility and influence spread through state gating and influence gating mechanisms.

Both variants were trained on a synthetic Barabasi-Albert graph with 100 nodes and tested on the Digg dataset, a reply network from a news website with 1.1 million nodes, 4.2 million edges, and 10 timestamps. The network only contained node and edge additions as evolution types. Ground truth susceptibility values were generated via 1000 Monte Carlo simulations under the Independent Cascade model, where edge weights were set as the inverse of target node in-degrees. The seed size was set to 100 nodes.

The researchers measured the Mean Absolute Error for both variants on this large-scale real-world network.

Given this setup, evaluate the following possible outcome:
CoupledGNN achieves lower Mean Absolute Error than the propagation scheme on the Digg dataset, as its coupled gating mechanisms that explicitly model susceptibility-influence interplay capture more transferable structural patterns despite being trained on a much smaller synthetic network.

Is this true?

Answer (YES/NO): NO